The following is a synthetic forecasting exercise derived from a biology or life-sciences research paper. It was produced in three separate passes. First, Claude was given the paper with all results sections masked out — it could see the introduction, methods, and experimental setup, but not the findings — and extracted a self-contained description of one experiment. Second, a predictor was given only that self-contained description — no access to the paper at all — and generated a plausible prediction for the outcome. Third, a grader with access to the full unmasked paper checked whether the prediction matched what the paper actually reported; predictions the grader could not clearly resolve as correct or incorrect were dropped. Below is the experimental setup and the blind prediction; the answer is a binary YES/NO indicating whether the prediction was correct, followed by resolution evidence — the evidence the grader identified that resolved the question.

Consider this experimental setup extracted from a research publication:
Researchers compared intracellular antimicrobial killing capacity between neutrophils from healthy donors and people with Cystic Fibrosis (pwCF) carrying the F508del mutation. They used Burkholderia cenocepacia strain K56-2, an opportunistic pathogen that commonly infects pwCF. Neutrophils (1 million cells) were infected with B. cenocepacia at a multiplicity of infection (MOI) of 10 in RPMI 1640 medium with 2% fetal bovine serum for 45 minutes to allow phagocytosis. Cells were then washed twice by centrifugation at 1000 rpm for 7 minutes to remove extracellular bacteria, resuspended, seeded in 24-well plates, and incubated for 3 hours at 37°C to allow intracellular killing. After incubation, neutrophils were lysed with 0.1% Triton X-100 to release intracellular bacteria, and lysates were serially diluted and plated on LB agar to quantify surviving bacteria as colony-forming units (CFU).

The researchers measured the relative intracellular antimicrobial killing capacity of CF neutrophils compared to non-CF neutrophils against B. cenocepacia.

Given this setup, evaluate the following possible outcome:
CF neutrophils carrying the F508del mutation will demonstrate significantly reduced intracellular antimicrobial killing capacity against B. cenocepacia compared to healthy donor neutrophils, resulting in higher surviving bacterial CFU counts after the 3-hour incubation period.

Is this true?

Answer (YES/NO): YES